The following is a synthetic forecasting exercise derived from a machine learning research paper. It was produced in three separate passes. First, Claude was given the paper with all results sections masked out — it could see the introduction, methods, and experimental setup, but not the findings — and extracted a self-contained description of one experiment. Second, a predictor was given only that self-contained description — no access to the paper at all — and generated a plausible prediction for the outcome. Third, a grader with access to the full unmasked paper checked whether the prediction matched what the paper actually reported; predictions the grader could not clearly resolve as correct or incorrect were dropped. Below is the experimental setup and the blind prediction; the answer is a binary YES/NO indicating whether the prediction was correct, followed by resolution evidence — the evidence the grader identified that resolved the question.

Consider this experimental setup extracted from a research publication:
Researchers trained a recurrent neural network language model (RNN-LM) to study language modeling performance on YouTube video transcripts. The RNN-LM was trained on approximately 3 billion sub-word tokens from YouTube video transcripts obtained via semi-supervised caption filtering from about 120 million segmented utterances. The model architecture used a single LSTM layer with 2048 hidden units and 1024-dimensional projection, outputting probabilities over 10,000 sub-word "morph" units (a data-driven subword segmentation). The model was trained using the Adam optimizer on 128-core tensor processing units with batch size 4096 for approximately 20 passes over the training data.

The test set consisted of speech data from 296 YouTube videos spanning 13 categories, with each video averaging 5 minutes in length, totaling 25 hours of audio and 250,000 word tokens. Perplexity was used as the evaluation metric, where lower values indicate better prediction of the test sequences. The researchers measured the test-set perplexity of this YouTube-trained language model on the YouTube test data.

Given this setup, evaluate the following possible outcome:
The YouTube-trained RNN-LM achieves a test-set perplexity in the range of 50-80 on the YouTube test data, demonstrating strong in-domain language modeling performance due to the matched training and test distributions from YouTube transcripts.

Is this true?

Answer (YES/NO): NO